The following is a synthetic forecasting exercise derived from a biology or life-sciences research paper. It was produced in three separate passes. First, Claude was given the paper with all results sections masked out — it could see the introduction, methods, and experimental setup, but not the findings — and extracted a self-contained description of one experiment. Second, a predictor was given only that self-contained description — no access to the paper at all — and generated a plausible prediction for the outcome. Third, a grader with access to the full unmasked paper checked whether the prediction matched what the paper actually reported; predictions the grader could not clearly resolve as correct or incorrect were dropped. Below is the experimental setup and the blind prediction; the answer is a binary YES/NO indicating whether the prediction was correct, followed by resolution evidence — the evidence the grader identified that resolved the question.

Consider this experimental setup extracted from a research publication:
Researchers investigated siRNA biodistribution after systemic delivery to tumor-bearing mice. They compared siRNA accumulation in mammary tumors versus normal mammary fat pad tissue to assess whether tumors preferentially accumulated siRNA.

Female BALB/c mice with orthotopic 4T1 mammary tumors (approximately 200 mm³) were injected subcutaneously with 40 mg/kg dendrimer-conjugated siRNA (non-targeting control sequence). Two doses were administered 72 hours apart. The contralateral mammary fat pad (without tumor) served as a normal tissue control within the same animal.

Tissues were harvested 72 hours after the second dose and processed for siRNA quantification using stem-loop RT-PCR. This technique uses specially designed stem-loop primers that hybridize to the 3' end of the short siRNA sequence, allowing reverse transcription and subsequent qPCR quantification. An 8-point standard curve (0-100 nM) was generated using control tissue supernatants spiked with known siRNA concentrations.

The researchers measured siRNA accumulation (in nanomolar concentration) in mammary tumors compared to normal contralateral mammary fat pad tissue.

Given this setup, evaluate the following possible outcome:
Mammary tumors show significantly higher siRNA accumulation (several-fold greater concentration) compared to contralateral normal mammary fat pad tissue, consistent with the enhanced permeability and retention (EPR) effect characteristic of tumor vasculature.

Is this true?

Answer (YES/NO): NO